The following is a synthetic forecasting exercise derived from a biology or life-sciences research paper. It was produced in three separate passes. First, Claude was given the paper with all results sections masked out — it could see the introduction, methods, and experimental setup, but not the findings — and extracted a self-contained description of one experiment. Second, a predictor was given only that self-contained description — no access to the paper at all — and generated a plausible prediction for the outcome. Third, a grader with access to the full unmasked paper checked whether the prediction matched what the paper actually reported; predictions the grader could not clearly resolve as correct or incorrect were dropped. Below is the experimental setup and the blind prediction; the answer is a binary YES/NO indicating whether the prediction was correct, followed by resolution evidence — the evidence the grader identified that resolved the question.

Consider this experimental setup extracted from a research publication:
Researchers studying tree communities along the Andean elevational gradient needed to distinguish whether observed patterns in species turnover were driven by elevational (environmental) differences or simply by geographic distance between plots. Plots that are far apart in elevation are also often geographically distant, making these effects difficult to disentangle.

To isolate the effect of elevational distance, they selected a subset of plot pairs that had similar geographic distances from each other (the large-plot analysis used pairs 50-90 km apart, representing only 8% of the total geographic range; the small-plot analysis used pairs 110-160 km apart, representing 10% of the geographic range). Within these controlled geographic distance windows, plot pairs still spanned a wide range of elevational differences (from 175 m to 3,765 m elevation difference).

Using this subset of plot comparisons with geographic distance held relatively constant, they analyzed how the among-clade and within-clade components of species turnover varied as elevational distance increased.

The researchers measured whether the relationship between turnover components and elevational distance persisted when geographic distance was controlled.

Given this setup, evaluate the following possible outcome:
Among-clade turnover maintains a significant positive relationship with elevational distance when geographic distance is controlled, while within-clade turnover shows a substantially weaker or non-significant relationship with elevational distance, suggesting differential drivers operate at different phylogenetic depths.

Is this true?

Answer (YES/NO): NO